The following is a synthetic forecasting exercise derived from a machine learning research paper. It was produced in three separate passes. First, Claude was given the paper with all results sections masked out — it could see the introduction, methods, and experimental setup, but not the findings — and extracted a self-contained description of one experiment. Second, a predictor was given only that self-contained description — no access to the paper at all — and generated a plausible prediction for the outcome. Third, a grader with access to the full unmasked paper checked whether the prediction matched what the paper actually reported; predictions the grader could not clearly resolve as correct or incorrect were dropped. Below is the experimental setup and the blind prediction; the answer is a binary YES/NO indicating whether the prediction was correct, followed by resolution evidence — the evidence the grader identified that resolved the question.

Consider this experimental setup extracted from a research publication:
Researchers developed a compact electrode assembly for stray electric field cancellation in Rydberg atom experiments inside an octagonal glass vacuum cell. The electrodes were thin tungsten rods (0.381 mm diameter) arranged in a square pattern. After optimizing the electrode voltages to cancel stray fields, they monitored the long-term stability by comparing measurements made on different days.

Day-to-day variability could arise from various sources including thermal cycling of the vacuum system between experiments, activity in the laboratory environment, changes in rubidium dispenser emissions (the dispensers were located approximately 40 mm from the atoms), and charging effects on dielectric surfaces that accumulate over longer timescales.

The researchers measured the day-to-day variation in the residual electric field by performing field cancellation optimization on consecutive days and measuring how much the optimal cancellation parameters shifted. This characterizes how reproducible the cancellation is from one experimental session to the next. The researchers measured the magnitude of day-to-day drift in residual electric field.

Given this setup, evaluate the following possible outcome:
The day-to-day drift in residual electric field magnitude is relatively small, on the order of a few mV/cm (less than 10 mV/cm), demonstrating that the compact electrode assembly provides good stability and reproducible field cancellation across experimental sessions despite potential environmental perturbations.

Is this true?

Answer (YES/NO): NO